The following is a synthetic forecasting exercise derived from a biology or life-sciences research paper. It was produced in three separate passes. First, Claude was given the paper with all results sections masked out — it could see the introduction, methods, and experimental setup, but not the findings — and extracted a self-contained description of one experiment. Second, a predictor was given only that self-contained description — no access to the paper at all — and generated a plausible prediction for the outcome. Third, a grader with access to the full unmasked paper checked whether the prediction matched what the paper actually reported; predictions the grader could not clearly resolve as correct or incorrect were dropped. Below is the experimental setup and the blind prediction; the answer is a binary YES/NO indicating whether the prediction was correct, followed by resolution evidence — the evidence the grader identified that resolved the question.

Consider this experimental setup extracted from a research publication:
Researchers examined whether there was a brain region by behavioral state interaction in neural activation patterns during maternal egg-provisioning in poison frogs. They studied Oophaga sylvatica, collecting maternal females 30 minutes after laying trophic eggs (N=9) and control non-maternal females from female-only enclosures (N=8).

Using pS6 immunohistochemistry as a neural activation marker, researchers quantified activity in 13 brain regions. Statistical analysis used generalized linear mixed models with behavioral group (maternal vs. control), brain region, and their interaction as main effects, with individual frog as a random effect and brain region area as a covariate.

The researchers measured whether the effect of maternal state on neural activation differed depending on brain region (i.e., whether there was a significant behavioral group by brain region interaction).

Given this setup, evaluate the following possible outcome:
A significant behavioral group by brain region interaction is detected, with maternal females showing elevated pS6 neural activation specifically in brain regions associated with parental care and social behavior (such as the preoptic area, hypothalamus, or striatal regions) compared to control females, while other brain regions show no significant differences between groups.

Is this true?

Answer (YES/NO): NO